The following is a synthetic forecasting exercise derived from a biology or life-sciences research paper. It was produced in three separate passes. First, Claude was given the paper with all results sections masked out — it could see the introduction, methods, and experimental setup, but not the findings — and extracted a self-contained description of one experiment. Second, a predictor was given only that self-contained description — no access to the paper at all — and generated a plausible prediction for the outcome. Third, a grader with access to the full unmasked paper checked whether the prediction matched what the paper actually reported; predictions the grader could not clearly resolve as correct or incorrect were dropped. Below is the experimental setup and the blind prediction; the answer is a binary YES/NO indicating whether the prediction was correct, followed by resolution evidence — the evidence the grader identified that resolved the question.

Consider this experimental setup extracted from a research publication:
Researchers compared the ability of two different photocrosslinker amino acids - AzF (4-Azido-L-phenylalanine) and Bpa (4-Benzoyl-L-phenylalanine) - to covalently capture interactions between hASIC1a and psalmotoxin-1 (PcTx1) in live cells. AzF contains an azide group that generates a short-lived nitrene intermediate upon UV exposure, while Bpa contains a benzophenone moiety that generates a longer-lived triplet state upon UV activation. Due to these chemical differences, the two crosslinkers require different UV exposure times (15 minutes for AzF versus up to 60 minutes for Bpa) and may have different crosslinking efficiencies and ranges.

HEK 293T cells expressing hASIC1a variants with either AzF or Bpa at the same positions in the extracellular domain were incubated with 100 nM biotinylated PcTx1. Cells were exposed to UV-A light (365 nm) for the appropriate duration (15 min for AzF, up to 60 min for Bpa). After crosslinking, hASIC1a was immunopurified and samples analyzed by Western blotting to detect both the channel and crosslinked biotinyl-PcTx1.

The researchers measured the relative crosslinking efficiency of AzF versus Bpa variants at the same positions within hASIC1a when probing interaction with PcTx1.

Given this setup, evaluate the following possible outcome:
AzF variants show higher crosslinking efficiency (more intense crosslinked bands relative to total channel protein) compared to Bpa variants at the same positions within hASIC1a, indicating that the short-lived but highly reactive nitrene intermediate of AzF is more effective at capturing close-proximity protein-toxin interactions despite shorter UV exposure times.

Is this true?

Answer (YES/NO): YES